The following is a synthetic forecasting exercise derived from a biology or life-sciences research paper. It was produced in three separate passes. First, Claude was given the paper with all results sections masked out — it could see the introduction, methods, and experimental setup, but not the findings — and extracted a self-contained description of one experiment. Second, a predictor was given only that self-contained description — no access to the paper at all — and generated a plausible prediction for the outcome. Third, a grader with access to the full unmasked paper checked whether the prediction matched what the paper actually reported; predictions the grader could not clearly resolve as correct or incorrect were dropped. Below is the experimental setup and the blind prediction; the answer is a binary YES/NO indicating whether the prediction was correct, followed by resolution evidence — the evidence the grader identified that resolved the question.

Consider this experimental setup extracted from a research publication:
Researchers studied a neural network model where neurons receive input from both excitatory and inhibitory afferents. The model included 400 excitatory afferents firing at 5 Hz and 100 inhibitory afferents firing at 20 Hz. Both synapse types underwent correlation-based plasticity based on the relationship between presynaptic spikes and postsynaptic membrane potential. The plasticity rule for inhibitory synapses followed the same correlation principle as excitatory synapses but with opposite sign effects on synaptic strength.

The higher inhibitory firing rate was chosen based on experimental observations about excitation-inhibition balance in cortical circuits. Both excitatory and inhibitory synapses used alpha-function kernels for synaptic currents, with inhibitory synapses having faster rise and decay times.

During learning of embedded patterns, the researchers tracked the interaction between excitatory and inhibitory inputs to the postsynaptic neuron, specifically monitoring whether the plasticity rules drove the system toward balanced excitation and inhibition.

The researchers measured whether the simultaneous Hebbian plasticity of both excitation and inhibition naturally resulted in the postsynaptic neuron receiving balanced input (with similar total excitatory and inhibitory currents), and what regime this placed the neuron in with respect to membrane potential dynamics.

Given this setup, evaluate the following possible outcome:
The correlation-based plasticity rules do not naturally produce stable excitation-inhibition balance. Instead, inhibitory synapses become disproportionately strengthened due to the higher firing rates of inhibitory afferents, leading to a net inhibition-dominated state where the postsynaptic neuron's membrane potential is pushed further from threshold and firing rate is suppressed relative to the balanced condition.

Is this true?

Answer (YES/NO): NO